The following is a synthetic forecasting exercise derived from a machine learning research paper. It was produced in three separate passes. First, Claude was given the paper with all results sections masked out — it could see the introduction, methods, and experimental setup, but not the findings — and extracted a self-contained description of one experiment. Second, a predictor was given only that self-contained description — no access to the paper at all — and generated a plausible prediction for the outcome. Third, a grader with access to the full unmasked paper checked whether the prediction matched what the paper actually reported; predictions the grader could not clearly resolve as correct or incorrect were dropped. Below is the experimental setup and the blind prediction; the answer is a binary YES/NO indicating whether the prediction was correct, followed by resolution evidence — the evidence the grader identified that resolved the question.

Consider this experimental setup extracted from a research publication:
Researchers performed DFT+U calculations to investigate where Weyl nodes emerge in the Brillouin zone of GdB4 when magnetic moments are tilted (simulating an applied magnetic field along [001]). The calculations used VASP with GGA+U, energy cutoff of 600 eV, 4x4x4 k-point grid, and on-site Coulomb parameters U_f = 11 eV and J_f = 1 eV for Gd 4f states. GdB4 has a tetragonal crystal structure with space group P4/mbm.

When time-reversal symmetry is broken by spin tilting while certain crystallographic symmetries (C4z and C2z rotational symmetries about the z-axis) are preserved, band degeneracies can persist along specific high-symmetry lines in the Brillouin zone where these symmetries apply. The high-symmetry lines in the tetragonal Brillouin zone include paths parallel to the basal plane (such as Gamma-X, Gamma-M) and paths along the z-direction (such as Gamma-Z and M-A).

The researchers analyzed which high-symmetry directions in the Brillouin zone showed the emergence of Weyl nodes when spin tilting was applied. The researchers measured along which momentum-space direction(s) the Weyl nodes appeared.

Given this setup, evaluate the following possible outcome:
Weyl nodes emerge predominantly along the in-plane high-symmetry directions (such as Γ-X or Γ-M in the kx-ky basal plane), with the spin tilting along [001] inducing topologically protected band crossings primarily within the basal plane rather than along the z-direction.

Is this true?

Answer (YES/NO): NO